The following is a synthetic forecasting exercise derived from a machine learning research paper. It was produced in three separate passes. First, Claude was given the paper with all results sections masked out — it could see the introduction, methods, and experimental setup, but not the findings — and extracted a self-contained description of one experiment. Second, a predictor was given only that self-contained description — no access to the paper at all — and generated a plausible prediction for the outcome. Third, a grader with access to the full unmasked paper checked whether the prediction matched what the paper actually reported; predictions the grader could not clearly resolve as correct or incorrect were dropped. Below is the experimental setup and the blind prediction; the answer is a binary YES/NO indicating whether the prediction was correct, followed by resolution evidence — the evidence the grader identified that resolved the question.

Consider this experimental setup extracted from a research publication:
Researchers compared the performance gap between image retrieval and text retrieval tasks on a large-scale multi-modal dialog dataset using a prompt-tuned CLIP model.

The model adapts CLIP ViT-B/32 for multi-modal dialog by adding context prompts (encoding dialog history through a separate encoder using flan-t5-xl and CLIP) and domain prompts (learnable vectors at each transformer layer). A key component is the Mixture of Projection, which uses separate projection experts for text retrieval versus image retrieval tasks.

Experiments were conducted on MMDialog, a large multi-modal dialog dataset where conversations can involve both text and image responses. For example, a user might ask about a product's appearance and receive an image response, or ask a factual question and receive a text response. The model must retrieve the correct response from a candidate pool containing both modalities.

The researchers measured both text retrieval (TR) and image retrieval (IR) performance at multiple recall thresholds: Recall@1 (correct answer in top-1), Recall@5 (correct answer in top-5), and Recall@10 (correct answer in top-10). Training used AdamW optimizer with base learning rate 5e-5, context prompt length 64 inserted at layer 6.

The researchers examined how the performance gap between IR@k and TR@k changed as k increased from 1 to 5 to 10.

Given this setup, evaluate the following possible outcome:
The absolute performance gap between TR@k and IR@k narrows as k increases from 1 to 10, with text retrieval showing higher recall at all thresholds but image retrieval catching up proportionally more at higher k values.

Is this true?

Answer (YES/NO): NO